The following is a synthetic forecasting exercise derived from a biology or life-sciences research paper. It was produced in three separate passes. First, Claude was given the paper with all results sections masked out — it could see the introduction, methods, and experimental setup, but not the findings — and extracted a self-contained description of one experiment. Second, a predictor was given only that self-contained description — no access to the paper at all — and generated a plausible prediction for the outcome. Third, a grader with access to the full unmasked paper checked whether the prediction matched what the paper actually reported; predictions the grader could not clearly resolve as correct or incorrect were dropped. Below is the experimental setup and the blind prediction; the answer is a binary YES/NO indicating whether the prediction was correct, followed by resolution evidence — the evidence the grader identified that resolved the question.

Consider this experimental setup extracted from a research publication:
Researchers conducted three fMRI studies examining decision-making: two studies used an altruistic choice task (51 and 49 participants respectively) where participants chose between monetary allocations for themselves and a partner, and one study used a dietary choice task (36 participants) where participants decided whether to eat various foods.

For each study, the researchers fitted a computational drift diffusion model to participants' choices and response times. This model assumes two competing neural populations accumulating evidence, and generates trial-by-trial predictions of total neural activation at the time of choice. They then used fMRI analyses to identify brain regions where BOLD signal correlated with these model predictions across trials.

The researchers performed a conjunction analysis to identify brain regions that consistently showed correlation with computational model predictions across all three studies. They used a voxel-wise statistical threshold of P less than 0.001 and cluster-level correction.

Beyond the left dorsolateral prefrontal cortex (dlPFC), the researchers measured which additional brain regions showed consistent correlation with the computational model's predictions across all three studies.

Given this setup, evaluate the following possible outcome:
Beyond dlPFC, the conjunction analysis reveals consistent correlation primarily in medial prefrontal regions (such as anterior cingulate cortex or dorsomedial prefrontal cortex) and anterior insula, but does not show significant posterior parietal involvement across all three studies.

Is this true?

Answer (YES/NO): YES